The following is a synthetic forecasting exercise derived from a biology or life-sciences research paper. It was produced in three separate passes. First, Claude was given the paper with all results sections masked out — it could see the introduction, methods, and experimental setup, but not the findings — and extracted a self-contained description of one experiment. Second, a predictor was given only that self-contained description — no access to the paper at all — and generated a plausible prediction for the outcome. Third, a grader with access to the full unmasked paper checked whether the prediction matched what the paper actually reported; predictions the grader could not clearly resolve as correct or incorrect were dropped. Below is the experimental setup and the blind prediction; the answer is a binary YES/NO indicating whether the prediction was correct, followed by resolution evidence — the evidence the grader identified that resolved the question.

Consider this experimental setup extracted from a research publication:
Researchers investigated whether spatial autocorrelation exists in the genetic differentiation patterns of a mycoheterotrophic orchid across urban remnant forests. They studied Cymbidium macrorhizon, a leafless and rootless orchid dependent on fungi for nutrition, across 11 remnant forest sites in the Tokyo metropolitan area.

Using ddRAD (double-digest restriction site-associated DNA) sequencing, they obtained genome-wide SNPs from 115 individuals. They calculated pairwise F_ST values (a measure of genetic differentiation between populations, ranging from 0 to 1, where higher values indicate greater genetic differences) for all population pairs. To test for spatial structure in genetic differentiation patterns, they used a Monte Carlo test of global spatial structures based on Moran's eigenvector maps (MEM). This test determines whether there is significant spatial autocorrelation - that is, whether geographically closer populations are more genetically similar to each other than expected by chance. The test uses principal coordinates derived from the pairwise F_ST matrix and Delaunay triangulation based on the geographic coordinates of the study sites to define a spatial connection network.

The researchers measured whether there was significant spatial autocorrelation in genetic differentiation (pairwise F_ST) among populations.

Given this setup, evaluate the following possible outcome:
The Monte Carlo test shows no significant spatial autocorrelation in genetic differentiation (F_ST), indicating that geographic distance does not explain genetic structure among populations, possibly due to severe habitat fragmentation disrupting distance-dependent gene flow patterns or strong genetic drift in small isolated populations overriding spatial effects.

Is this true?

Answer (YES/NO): YES